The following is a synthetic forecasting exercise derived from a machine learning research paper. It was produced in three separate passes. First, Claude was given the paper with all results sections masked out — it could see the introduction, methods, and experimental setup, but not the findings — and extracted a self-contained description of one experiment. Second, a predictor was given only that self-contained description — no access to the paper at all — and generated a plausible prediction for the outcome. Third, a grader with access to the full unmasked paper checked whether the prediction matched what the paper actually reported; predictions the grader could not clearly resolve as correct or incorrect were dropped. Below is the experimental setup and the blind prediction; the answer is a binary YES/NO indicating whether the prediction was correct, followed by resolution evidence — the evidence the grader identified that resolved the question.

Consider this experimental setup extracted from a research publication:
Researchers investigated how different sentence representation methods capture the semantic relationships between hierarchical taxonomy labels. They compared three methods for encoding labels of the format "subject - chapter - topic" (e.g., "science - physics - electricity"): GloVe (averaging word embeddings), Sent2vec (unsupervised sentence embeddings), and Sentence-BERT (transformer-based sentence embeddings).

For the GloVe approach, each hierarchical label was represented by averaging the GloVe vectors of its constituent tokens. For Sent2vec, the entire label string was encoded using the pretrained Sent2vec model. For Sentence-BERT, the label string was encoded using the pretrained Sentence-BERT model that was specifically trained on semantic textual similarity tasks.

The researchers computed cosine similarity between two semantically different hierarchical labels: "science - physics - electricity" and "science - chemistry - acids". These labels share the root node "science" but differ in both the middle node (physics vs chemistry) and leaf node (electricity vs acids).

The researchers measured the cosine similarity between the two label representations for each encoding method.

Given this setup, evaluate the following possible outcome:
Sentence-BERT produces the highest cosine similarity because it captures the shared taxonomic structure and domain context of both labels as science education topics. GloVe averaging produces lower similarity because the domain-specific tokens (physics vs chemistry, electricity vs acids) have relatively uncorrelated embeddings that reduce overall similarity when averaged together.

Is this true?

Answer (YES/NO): NO